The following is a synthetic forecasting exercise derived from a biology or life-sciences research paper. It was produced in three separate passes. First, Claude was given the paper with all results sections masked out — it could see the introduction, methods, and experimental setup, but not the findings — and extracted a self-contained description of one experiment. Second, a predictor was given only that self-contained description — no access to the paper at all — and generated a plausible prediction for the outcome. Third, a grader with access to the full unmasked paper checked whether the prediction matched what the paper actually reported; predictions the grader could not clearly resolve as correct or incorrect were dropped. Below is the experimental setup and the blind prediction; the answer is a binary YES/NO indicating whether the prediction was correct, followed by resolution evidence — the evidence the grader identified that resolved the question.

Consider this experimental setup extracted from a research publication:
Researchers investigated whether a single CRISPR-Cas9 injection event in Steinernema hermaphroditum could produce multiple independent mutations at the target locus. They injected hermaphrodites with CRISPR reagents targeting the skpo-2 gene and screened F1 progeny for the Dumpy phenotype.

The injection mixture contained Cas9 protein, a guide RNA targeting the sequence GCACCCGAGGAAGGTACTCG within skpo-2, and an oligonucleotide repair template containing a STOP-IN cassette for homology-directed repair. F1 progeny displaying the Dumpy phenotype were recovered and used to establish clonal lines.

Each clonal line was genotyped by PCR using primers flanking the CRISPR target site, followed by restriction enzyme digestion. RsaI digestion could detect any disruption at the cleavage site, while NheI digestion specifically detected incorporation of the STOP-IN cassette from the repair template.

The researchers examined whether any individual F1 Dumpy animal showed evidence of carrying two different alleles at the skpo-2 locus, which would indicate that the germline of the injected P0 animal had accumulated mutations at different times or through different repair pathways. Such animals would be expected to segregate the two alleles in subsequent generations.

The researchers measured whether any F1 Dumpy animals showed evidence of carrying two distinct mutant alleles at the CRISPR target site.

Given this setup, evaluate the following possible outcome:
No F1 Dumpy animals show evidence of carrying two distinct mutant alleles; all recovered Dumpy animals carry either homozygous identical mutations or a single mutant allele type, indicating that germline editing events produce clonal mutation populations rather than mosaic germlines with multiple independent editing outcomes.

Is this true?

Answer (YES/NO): NO